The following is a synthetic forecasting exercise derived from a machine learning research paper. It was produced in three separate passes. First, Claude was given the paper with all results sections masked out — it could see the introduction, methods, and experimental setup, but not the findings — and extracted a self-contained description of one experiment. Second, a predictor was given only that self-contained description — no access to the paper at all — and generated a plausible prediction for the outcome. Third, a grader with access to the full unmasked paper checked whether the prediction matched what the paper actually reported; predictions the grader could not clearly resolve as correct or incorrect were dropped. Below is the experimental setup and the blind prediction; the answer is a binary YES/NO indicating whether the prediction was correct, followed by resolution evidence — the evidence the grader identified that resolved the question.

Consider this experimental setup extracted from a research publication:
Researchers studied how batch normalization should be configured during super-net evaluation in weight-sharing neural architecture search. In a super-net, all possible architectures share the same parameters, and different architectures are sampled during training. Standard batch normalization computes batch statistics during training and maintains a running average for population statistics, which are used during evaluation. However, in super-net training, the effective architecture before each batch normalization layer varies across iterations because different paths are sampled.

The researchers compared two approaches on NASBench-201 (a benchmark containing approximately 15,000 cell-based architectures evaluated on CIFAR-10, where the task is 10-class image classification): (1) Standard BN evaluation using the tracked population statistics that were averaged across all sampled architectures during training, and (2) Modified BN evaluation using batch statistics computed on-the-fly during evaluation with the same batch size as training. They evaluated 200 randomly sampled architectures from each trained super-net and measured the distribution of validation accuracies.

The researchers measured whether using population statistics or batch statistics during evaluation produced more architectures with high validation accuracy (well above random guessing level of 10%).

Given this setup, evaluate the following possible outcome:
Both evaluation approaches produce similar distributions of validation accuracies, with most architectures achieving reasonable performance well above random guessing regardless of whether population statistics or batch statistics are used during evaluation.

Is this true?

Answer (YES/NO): NO